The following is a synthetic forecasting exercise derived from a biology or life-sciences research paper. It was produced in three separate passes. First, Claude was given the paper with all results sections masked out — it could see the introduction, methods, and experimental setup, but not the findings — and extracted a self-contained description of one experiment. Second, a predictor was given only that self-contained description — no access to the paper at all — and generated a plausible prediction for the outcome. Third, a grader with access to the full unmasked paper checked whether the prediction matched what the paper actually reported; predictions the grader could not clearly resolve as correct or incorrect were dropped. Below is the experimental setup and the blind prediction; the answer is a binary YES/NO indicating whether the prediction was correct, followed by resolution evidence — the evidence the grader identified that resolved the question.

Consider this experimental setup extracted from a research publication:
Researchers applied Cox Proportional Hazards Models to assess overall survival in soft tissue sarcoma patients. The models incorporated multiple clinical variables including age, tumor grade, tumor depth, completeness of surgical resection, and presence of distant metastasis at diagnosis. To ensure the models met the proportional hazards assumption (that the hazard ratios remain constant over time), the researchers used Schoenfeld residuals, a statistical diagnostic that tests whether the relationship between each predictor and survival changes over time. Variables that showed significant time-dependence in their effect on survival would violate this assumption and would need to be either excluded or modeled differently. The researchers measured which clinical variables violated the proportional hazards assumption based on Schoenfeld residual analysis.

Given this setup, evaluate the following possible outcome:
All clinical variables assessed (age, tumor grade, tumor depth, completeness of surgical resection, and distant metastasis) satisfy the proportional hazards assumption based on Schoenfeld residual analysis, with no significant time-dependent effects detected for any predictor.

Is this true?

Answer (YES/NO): NO